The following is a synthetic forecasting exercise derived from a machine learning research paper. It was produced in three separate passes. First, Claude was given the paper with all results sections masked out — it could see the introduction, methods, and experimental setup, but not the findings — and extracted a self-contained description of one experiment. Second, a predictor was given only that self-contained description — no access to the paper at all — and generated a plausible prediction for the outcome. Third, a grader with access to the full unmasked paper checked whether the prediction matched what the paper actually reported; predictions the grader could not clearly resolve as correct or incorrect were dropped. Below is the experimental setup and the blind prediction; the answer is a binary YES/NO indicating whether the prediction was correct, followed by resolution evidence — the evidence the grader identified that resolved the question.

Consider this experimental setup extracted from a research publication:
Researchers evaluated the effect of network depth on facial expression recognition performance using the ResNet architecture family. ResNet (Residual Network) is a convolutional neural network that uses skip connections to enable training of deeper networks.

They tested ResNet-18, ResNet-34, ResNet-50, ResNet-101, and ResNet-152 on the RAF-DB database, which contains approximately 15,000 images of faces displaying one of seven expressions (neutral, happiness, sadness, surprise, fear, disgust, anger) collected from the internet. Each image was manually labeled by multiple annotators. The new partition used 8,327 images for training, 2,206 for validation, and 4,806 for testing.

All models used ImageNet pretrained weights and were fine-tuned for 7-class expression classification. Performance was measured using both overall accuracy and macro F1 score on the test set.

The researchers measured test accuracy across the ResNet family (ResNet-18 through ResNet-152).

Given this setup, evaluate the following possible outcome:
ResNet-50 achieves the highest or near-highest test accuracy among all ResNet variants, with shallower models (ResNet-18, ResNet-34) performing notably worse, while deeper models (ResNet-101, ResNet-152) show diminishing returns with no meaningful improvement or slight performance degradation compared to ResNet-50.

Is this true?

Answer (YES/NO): NO